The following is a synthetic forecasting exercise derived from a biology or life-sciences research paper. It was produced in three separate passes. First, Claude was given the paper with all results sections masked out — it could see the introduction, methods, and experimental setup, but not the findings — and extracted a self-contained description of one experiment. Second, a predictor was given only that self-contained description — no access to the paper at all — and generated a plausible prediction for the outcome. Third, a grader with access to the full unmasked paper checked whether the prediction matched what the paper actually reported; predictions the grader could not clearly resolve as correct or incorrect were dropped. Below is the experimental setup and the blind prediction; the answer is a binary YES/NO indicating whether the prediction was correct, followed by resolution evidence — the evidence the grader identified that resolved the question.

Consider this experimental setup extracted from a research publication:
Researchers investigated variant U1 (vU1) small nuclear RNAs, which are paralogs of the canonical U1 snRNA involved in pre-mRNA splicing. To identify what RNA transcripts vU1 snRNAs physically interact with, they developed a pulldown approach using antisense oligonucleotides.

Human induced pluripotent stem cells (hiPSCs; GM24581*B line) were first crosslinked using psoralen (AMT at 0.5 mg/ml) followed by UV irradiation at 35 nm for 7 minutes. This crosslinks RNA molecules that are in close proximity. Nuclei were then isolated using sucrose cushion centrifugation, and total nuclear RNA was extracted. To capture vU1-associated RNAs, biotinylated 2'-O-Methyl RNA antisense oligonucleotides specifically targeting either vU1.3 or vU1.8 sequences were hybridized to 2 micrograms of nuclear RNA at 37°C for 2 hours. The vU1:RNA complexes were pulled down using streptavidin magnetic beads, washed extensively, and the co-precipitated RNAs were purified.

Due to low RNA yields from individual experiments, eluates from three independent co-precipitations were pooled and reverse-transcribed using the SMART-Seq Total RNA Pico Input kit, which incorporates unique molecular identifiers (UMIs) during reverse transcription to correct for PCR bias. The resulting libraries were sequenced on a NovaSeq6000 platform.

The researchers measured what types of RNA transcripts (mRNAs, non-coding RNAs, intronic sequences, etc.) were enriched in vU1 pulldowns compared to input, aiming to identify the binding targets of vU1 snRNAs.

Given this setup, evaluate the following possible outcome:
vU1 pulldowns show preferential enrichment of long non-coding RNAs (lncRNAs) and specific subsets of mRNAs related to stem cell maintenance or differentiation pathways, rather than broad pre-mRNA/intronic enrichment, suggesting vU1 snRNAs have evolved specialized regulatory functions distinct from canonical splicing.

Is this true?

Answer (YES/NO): NO